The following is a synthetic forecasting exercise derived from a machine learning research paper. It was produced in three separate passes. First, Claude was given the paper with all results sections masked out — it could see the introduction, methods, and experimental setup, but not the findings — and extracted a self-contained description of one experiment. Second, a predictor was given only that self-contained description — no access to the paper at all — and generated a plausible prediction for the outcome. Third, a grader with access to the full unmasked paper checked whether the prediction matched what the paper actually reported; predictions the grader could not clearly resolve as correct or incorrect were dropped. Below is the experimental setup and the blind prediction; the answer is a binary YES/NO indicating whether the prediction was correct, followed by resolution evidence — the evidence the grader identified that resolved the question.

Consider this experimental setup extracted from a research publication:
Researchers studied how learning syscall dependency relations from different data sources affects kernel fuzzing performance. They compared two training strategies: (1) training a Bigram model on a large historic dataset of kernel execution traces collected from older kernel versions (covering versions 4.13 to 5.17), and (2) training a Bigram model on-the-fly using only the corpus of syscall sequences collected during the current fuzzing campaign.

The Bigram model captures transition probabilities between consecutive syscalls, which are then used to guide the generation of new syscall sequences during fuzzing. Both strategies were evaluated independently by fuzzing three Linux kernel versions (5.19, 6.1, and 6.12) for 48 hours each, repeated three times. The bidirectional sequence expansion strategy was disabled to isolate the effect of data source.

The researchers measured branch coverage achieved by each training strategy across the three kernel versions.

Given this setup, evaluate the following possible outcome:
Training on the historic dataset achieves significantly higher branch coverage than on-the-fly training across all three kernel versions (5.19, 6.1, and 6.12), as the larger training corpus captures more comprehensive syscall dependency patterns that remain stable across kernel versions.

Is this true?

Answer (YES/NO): NO